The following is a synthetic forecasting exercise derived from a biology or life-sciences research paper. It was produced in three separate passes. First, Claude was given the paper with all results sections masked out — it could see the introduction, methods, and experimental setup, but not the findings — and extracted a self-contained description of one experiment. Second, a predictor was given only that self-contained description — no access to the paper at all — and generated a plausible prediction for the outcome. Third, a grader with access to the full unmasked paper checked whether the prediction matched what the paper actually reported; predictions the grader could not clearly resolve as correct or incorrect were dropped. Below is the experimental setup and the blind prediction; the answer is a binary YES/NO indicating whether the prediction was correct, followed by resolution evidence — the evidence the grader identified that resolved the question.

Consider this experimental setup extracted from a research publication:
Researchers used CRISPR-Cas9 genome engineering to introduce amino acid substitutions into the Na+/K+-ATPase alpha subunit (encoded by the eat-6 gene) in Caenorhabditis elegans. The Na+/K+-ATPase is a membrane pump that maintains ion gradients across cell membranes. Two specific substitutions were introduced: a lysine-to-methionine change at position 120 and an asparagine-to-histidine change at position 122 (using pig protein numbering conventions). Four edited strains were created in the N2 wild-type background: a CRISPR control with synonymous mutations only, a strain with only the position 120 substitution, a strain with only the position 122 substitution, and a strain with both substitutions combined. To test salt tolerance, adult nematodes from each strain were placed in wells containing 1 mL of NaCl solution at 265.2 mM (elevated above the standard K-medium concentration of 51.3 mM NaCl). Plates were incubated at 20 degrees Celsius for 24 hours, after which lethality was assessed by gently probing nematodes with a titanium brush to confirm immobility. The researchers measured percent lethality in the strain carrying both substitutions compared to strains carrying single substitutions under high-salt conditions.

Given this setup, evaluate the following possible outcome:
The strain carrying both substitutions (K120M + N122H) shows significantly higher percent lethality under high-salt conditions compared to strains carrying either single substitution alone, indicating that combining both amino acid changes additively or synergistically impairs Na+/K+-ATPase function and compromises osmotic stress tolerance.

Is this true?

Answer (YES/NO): NO